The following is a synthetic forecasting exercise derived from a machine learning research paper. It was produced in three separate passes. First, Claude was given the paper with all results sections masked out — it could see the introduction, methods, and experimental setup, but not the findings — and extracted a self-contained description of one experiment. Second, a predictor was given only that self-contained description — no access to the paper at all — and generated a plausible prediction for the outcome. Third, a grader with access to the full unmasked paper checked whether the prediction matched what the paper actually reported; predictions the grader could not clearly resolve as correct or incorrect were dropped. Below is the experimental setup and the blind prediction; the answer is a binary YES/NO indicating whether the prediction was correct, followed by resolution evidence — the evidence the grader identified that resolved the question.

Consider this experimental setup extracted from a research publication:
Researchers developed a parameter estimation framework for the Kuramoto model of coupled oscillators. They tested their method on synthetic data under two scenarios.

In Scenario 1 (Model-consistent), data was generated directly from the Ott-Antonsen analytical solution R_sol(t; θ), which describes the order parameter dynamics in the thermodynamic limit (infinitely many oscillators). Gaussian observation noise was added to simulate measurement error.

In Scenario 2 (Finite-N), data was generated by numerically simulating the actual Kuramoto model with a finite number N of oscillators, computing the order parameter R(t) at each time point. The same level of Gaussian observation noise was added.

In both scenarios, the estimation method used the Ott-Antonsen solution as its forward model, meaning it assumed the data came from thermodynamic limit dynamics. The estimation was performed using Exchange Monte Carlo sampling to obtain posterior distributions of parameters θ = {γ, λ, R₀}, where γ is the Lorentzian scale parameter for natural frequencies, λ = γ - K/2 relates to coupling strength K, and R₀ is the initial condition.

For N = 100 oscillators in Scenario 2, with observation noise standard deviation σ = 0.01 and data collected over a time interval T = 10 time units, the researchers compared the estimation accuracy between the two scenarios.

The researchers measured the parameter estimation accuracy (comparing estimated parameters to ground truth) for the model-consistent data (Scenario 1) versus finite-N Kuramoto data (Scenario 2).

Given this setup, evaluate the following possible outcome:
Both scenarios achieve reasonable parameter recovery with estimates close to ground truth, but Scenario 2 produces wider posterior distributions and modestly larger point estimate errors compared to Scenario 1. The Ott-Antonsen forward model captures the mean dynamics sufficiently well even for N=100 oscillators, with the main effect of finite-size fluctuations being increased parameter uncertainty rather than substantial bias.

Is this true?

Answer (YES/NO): NO